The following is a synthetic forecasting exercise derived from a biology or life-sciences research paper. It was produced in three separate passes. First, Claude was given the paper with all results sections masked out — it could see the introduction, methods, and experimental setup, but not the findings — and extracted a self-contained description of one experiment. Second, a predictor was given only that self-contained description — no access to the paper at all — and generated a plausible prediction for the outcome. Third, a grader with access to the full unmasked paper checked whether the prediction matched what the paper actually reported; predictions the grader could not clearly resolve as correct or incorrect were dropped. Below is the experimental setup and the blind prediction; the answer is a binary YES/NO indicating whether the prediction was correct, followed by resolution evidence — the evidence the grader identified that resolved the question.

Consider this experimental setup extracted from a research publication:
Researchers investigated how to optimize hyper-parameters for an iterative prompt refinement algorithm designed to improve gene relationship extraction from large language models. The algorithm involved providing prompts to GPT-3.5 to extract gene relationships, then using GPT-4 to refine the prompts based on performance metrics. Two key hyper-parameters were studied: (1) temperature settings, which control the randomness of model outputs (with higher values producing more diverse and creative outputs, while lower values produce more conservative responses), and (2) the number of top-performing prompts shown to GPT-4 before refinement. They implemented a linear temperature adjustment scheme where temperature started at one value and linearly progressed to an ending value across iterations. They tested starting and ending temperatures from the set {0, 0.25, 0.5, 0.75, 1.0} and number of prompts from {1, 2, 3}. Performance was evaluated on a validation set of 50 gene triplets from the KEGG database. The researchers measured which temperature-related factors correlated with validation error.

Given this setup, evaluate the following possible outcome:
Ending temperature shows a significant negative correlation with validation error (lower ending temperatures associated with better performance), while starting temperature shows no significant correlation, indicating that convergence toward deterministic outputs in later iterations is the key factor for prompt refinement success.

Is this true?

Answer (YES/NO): NO